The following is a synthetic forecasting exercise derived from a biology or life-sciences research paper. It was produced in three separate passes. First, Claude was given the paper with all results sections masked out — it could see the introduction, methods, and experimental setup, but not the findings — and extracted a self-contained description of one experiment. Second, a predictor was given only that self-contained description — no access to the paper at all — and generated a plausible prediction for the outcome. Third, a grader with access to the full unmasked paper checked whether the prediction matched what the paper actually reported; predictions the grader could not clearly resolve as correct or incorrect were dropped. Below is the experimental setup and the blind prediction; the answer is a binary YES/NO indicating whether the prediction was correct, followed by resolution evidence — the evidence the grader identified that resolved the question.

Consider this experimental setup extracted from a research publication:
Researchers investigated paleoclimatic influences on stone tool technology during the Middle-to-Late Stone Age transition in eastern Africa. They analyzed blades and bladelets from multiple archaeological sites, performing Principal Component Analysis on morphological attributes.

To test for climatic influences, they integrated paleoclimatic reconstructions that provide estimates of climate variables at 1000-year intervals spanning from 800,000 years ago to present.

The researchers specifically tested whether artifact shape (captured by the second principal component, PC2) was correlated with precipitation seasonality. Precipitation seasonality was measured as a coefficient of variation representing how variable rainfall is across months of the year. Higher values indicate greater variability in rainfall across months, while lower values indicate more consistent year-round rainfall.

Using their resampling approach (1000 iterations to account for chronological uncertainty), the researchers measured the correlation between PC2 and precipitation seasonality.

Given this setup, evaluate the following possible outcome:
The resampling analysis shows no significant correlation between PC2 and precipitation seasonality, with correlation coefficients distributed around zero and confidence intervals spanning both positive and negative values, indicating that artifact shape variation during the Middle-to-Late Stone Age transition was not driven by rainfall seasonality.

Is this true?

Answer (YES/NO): NO